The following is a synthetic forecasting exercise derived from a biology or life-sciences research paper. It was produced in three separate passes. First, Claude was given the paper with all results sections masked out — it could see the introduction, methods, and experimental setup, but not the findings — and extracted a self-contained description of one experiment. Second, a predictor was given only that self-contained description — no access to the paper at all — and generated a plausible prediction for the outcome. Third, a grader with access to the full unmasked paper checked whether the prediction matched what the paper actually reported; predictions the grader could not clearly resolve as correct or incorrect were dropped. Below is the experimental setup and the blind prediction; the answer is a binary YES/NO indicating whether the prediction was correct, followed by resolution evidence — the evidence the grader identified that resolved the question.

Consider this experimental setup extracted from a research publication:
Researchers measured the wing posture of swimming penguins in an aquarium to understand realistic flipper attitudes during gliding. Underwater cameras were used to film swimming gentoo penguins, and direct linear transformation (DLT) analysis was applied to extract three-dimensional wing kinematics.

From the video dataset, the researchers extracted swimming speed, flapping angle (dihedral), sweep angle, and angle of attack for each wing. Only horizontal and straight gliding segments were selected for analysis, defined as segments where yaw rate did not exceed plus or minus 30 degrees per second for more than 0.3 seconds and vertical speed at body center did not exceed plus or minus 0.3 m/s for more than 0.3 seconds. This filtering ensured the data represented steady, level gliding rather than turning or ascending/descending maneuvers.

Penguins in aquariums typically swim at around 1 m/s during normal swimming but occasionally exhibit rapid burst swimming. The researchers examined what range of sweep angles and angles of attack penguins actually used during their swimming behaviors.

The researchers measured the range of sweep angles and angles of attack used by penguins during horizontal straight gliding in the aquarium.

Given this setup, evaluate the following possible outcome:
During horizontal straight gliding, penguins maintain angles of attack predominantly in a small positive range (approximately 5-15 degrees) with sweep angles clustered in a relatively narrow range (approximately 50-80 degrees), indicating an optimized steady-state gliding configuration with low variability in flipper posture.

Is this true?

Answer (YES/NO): NO